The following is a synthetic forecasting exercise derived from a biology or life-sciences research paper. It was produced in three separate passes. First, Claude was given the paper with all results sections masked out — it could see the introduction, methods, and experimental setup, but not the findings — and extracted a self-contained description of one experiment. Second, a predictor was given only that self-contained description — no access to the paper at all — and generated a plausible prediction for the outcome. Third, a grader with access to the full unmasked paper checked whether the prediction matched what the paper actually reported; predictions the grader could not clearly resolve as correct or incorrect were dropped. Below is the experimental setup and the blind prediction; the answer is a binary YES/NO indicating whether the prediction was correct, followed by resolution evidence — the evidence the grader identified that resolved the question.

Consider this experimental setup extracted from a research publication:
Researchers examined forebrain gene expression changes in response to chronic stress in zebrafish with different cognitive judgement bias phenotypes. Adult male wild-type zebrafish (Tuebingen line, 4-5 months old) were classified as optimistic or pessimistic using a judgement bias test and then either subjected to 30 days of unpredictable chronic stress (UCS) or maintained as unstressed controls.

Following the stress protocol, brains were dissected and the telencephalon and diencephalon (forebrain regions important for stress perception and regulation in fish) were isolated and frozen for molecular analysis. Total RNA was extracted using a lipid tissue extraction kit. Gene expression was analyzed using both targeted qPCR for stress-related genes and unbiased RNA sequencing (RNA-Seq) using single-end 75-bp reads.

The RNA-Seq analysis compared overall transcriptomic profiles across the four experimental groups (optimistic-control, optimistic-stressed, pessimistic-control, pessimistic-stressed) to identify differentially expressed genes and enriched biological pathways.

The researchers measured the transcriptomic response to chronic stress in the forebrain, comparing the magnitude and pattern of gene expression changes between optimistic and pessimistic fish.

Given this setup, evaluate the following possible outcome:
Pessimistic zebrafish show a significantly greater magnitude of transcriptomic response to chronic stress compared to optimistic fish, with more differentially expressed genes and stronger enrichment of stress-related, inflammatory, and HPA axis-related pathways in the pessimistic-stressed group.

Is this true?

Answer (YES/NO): NO